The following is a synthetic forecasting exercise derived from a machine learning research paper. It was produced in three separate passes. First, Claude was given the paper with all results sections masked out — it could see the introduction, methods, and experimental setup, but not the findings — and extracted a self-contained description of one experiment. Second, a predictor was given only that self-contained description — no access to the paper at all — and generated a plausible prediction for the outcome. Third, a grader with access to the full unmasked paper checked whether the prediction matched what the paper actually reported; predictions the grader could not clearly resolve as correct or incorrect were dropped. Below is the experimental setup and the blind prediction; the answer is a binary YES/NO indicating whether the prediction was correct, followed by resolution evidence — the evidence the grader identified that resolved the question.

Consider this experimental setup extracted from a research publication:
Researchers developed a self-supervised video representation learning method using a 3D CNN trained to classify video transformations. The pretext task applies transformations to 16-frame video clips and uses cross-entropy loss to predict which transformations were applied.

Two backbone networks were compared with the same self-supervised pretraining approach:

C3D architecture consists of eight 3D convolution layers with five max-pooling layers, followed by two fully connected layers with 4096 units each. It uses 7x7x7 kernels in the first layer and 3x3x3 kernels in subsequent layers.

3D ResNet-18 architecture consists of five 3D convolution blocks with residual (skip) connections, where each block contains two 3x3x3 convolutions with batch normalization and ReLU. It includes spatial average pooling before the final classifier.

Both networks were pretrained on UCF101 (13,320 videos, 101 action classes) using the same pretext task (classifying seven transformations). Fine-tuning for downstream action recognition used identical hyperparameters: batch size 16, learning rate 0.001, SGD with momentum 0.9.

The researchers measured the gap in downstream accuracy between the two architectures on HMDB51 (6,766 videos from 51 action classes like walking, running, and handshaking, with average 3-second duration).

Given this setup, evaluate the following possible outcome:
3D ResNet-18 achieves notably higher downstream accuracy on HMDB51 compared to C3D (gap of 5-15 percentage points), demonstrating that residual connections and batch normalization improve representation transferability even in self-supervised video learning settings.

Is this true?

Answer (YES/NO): NO